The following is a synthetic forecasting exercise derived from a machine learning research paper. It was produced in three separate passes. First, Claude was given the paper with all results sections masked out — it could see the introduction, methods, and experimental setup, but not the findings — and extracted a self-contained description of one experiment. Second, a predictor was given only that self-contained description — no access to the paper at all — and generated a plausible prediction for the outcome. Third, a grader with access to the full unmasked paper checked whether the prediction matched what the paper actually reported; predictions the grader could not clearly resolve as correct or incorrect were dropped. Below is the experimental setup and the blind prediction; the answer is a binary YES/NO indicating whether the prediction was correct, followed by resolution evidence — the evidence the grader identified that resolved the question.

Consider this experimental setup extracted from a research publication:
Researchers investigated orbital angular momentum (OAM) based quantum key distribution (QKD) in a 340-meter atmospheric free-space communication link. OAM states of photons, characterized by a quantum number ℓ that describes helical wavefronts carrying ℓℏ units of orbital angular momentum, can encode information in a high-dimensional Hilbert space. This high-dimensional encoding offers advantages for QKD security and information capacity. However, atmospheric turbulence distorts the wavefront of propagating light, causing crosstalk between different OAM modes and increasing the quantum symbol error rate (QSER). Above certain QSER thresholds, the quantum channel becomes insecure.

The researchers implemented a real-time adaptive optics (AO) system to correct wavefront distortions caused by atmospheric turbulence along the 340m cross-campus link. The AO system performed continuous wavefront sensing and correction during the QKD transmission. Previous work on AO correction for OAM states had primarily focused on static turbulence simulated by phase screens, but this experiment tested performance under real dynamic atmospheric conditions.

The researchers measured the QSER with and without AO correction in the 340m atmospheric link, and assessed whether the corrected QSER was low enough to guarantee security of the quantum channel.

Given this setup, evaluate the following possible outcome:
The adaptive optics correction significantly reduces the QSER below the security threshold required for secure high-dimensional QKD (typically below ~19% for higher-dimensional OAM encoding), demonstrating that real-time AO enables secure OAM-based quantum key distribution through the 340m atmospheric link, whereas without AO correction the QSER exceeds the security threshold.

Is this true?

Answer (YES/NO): NO